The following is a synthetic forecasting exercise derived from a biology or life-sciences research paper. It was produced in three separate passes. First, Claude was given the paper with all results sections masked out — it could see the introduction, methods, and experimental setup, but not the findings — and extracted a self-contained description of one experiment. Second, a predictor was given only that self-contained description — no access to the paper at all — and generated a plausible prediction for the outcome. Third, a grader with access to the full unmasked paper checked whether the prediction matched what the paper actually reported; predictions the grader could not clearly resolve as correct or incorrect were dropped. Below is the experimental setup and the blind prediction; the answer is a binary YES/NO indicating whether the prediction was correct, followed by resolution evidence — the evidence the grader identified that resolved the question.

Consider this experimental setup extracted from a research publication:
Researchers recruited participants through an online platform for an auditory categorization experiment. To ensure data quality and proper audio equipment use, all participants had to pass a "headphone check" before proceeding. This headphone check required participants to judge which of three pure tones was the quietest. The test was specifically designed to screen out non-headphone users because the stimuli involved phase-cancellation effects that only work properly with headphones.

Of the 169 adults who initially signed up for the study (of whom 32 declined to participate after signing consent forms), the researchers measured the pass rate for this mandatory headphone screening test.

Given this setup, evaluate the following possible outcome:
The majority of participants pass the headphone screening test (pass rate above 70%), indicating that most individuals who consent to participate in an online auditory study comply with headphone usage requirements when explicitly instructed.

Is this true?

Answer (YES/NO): NO